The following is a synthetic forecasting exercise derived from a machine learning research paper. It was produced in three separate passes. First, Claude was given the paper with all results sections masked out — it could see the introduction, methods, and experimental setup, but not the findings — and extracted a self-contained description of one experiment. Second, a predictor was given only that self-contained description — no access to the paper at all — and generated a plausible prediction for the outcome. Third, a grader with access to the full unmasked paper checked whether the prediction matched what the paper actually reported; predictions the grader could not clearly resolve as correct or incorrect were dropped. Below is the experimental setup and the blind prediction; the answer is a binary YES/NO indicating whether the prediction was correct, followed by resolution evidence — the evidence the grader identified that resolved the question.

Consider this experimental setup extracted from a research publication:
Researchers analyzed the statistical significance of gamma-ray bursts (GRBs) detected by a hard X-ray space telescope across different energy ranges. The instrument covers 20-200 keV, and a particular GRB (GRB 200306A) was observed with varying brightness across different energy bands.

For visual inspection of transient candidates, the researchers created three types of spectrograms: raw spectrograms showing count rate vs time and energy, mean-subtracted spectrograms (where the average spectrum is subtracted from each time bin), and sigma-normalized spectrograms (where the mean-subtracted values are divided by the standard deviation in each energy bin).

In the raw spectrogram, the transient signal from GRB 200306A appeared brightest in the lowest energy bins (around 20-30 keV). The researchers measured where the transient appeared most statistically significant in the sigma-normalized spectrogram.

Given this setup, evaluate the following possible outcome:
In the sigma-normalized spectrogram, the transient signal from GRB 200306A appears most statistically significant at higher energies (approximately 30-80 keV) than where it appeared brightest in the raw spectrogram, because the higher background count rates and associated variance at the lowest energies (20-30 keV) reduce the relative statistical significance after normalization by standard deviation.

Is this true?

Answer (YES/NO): YES